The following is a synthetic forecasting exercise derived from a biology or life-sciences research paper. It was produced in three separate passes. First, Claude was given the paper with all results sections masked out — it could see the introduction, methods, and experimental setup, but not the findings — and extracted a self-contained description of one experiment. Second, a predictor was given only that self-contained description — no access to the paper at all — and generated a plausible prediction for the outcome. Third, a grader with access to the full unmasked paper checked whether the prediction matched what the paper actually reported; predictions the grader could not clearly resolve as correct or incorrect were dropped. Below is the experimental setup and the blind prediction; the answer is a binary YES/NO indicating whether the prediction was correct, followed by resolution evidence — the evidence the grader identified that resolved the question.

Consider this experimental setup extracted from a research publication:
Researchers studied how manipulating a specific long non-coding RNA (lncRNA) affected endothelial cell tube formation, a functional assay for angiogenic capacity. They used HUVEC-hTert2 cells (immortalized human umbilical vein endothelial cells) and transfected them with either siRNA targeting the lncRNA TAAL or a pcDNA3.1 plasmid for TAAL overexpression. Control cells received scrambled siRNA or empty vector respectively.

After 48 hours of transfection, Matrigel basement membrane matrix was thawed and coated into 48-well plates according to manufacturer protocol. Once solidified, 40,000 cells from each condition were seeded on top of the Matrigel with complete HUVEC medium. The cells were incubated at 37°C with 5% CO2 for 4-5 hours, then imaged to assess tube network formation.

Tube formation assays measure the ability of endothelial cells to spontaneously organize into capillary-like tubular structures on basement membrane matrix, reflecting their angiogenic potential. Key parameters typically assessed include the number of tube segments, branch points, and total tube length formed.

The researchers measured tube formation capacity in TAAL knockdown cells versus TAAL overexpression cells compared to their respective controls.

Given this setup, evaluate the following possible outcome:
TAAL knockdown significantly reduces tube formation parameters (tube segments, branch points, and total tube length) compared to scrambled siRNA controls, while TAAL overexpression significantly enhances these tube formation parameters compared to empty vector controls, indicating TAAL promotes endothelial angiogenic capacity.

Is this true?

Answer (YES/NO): NO